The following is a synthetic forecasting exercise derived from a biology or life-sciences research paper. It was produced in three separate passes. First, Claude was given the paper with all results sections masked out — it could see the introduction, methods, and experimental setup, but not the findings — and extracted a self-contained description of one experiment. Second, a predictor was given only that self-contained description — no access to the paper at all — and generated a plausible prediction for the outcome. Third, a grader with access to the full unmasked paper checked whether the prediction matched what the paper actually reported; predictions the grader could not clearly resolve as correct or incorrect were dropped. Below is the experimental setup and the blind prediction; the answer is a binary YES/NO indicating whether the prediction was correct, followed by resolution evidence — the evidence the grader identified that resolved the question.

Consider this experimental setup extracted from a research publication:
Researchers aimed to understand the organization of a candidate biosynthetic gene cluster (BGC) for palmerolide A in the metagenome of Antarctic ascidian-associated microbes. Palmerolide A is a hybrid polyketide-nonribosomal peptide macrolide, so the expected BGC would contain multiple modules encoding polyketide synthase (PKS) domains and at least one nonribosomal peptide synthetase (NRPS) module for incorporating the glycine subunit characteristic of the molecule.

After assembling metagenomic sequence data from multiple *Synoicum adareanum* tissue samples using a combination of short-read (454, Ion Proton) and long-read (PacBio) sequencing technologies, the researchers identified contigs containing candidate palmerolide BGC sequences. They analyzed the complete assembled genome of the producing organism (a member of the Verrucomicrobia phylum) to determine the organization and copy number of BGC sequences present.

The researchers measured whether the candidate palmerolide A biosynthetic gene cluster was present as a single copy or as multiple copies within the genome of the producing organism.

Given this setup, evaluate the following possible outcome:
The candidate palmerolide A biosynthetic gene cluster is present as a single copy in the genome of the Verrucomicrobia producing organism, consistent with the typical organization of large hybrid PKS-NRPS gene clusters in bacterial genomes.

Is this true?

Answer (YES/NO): NO